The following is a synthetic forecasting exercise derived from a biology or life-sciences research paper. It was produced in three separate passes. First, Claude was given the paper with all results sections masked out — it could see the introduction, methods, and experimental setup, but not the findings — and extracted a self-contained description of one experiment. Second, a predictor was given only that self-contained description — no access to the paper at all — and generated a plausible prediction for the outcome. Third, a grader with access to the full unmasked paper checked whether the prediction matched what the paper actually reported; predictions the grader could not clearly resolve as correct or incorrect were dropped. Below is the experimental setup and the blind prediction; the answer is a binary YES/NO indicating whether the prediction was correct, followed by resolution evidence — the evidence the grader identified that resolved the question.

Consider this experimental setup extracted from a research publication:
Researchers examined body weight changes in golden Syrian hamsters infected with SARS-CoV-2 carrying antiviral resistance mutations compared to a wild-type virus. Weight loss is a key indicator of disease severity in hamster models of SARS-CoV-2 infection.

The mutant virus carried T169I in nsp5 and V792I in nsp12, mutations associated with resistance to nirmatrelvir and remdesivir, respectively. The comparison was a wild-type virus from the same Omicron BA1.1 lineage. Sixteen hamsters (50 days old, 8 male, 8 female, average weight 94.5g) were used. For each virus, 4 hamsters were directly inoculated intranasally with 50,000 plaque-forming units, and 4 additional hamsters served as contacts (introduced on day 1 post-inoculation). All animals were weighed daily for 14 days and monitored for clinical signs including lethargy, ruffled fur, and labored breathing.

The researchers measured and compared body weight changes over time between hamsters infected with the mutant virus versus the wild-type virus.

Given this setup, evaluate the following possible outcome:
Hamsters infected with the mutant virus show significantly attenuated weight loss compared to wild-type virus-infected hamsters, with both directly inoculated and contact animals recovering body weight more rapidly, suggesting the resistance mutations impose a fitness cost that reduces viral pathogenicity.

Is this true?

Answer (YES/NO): NO